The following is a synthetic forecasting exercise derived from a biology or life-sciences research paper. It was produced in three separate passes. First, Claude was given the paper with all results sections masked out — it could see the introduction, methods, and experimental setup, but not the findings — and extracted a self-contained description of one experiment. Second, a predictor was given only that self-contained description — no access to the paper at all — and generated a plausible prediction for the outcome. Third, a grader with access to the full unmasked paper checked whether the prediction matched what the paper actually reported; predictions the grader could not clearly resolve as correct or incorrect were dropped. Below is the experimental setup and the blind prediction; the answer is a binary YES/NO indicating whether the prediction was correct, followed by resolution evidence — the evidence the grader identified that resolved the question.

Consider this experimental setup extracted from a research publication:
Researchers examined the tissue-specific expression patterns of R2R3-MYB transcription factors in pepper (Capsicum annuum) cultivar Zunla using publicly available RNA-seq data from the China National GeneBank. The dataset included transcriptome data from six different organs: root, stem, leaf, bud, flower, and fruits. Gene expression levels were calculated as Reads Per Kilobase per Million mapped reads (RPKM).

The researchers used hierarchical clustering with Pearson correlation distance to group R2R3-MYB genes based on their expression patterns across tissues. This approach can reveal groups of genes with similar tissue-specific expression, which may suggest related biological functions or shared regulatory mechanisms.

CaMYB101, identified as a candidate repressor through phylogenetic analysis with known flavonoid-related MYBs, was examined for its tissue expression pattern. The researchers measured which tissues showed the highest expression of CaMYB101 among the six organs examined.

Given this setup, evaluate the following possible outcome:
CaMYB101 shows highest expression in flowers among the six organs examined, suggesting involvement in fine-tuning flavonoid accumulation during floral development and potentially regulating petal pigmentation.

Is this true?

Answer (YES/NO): NO